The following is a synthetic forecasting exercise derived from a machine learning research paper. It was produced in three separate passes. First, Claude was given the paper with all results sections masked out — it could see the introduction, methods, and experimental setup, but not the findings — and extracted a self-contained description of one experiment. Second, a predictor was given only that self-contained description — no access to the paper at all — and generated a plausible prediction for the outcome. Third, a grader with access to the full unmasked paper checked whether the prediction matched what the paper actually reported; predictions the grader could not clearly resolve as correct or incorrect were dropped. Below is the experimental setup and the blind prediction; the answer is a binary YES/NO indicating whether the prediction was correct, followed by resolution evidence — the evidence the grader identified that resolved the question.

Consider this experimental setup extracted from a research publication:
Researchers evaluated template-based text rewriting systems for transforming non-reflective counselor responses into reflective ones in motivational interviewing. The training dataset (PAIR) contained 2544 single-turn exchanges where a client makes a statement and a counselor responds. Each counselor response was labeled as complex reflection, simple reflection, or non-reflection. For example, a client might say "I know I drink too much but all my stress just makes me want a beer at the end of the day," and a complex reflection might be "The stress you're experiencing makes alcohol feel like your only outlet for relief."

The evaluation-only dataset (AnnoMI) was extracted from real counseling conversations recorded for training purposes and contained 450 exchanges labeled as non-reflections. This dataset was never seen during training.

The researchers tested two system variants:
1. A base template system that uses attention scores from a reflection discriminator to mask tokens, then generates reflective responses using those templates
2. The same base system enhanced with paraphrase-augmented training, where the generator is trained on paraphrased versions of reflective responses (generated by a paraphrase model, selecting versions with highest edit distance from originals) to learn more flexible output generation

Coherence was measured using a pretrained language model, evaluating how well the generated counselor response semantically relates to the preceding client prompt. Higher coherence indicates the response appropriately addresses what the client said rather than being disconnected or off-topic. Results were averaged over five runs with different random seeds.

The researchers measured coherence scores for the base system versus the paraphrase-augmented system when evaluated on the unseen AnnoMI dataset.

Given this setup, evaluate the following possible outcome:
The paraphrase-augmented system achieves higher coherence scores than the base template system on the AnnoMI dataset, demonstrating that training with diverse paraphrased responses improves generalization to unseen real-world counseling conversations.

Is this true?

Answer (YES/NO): YES